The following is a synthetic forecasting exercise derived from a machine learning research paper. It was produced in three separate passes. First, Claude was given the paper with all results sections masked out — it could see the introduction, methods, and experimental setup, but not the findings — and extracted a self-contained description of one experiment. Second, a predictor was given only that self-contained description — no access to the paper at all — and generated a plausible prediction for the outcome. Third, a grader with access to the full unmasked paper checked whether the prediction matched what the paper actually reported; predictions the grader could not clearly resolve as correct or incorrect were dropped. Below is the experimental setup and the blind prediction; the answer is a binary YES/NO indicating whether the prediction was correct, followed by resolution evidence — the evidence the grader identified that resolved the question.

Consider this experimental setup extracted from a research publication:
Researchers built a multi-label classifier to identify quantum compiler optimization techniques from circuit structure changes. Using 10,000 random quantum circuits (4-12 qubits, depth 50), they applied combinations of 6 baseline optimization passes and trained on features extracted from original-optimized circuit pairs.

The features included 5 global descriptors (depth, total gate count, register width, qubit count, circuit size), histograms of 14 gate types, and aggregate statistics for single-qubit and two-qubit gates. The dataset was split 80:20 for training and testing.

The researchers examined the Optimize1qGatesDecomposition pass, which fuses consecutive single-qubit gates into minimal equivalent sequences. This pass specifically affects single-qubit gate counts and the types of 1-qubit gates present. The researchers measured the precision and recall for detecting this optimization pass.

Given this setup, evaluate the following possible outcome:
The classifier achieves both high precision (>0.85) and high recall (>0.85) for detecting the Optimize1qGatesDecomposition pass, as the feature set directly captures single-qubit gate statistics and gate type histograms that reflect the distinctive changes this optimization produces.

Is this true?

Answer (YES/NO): NO